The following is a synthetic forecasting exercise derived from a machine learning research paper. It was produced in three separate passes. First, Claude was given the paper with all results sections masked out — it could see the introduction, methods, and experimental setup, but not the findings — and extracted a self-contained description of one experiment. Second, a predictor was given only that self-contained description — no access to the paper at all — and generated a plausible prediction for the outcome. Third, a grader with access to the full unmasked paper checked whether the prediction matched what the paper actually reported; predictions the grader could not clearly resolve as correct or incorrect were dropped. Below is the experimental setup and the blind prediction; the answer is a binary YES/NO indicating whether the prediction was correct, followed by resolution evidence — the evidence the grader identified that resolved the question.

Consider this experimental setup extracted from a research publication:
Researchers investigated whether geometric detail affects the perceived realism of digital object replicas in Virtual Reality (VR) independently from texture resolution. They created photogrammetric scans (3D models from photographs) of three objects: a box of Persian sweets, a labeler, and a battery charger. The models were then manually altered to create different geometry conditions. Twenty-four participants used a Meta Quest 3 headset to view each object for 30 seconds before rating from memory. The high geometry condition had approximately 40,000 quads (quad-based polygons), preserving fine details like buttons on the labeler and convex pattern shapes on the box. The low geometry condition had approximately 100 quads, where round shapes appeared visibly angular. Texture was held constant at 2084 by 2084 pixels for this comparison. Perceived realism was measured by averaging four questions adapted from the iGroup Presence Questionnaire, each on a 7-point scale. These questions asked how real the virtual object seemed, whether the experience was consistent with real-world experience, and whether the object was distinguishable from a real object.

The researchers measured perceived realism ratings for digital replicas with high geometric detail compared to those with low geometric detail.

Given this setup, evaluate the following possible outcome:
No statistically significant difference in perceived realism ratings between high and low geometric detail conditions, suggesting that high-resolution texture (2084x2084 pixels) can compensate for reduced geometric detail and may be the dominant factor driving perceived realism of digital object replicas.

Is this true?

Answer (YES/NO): YES